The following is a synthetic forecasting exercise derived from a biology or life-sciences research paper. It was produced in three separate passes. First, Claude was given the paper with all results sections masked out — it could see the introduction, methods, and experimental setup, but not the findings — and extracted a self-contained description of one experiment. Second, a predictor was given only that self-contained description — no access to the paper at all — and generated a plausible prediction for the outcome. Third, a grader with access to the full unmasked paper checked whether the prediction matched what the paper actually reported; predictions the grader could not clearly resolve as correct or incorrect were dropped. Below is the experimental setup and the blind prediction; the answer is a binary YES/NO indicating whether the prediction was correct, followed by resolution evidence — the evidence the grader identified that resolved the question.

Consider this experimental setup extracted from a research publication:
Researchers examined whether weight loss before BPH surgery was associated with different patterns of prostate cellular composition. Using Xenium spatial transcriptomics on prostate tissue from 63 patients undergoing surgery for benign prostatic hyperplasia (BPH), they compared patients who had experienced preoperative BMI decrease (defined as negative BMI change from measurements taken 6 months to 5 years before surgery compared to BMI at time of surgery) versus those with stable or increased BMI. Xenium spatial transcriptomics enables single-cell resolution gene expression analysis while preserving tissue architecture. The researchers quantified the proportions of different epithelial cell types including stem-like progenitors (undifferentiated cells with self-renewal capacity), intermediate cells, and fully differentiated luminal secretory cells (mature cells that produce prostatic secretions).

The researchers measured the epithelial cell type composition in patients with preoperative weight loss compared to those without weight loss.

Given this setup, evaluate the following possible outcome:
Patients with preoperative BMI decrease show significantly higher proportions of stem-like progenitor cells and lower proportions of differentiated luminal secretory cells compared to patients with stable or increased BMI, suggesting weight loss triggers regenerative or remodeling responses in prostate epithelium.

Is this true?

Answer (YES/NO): NO